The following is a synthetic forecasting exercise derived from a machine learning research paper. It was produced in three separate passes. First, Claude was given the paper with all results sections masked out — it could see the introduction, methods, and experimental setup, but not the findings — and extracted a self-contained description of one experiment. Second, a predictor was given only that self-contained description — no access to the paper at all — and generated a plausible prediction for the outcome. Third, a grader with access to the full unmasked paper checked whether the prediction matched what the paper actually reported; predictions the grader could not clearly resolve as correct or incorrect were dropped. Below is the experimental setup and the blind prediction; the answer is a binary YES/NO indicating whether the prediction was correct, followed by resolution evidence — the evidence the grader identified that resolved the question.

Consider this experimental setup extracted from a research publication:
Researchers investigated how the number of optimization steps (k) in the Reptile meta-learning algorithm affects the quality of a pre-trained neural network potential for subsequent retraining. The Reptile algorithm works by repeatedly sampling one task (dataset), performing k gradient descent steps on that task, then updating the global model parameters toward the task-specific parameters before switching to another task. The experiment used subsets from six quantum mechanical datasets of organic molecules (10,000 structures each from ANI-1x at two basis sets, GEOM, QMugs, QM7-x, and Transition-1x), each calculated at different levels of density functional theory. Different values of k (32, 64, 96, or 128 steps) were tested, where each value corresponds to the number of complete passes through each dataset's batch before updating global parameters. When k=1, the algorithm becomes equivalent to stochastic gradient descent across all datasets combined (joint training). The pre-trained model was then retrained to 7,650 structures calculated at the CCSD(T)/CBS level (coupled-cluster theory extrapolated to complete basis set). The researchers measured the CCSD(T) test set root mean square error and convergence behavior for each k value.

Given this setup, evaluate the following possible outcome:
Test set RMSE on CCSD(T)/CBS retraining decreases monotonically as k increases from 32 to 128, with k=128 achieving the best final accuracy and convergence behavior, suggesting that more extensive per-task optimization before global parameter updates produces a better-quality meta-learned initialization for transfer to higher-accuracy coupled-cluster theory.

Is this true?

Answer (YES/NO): NO